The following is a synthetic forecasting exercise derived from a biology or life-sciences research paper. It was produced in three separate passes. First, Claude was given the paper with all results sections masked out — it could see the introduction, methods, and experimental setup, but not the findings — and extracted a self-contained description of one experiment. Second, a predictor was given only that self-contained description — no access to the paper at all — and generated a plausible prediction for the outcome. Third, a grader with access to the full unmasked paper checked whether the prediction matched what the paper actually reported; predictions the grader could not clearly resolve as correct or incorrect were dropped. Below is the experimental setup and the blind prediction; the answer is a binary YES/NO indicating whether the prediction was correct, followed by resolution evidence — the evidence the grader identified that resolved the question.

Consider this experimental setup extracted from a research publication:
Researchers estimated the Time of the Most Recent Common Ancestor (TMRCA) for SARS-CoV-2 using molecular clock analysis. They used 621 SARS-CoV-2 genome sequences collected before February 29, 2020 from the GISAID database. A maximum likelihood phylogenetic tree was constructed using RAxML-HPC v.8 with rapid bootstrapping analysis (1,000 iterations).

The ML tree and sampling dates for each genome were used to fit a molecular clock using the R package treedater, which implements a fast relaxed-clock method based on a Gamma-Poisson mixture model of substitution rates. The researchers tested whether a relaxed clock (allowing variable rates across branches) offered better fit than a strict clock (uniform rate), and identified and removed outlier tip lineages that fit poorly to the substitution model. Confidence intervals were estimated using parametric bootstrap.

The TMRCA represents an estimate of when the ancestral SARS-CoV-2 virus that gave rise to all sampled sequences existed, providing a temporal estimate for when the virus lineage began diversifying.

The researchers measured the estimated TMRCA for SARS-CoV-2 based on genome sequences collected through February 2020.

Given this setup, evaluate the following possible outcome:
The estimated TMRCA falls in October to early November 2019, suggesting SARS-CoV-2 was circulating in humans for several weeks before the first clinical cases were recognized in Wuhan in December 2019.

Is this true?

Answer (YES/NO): NO